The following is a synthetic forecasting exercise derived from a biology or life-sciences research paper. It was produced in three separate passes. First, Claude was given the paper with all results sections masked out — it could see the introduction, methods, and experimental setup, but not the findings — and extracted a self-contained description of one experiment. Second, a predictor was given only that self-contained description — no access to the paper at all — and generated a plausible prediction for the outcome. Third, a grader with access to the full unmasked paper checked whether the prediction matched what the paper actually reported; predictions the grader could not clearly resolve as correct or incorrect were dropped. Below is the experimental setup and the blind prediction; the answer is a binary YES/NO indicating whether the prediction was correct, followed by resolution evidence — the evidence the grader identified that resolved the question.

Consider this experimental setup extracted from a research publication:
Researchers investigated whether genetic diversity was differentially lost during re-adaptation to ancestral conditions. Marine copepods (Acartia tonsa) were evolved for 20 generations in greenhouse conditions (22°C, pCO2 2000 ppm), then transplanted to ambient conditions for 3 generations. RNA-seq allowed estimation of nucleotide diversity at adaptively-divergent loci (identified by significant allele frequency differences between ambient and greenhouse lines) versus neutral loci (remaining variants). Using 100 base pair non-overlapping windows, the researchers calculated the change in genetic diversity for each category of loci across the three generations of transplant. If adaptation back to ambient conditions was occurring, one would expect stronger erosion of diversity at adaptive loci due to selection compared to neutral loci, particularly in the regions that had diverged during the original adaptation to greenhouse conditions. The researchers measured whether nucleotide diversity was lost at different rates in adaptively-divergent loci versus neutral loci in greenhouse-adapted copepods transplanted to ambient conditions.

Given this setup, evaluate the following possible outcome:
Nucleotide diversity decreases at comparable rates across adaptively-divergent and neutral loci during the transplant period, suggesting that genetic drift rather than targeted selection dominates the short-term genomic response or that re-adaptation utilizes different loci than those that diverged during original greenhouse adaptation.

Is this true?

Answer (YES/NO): NO